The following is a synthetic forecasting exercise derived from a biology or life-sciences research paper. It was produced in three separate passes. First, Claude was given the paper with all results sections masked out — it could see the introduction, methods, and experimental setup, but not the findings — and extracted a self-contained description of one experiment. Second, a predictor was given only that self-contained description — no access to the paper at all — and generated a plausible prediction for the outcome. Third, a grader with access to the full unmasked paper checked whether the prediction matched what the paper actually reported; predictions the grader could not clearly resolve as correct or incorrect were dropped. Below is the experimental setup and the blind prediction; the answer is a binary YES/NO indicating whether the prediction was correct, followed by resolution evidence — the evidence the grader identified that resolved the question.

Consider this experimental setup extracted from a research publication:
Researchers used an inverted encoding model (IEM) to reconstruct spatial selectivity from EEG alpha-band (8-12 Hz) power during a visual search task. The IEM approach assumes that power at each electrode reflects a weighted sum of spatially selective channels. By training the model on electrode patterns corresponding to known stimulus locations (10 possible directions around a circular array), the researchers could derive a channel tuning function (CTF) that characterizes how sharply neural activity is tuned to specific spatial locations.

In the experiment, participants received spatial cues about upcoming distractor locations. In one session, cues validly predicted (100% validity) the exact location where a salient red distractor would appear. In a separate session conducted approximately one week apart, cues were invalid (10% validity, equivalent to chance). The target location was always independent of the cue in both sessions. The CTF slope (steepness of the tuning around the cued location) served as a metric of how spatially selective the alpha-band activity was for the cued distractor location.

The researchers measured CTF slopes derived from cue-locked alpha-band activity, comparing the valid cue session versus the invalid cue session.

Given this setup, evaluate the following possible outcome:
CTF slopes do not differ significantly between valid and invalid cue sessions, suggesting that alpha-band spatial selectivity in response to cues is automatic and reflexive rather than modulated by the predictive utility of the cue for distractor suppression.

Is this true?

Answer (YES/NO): NO